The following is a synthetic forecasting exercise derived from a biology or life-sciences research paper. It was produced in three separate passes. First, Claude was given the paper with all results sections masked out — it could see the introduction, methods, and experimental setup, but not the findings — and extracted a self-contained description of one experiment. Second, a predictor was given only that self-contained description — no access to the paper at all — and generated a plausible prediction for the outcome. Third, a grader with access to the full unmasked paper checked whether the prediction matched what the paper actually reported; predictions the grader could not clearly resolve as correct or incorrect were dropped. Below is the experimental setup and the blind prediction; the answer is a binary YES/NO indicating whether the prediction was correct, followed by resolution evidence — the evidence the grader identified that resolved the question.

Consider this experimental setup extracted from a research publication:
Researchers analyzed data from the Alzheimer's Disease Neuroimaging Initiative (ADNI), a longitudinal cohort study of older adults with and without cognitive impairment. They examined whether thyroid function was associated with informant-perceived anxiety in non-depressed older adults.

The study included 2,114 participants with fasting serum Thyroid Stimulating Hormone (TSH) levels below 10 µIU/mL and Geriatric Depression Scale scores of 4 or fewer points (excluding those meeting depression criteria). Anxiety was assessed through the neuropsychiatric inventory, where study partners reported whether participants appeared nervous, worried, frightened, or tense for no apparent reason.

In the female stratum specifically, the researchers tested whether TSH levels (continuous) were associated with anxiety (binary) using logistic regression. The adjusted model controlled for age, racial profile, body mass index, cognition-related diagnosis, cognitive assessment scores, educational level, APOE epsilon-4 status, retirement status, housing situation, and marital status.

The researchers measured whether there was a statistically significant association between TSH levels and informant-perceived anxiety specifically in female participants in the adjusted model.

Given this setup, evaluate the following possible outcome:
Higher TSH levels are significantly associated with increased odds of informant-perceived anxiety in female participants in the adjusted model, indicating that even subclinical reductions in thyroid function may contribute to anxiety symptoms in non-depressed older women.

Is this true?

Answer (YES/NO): NO